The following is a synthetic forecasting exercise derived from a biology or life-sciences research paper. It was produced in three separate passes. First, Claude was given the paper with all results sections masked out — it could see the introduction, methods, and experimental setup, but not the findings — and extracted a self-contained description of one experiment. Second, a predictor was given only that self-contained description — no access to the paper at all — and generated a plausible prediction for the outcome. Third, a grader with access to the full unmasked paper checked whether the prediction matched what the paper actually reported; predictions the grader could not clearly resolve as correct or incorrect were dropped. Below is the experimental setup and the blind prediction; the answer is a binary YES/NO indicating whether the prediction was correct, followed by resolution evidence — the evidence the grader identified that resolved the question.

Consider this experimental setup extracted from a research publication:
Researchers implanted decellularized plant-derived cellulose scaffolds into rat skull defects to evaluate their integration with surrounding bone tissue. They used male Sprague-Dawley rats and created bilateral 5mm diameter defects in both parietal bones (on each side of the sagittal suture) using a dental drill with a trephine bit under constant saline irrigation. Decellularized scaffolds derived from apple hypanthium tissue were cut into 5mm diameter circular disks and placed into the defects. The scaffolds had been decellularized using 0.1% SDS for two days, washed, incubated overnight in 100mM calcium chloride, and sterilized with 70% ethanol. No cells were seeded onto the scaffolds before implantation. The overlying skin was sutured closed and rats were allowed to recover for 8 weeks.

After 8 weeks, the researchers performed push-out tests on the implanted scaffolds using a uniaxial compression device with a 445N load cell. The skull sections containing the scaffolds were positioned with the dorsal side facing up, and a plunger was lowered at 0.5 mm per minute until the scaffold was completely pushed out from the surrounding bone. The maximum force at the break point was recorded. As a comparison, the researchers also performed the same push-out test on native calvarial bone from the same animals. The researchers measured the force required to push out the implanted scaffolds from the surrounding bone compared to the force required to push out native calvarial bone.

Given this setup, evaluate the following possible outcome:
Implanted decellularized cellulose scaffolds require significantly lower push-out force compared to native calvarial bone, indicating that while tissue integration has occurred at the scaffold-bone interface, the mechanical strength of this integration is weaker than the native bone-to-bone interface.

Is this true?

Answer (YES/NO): NO